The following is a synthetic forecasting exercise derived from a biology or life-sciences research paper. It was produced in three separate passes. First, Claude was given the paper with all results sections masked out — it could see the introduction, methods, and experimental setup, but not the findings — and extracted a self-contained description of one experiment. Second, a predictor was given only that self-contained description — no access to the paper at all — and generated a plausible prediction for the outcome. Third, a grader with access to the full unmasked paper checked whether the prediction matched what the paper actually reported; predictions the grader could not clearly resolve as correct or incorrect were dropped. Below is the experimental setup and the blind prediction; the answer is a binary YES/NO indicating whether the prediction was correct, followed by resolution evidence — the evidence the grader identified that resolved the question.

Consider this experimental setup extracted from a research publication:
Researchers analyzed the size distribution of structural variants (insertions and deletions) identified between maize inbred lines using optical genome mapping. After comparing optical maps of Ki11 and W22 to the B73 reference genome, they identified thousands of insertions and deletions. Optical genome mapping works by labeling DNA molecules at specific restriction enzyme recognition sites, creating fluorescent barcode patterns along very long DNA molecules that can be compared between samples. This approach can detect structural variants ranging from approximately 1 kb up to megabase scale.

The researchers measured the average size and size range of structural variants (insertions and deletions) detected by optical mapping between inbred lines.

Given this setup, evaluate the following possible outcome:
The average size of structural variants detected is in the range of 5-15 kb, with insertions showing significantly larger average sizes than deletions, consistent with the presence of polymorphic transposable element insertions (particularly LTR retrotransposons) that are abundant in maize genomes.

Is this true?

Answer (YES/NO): NO